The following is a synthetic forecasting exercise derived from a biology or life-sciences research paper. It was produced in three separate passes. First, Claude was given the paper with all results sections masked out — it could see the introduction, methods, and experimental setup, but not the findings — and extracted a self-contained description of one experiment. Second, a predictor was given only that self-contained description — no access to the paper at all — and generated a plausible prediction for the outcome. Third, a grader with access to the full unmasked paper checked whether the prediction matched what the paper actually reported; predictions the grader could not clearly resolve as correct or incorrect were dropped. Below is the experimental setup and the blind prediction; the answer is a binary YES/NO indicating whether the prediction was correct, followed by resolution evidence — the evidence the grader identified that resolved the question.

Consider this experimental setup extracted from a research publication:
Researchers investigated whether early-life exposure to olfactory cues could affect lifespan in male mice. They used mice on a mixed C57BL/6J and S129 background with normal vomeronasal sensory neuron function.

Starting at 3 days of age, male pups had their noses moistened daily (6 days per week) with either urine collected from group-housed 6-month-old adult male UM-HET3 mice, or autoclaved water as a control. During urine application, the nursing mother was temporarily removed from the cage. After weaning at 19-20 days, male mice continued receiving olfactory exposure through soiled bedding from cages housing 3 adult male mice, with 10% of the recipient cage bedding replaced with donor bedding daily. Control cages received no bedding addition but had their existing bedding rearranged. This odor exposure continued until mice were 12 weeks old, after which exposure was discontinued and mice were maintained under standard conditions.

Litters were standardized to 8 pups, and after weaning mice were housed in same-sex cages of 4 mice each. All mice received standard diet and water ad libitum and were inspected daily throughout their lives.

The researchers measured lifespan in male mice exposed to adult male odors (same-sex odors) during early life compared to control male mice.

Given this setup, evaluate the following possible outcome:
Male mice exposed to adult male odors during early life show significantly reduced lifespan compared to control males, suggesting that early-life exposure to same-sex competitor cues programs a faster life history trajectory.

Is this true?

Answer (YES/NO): NO